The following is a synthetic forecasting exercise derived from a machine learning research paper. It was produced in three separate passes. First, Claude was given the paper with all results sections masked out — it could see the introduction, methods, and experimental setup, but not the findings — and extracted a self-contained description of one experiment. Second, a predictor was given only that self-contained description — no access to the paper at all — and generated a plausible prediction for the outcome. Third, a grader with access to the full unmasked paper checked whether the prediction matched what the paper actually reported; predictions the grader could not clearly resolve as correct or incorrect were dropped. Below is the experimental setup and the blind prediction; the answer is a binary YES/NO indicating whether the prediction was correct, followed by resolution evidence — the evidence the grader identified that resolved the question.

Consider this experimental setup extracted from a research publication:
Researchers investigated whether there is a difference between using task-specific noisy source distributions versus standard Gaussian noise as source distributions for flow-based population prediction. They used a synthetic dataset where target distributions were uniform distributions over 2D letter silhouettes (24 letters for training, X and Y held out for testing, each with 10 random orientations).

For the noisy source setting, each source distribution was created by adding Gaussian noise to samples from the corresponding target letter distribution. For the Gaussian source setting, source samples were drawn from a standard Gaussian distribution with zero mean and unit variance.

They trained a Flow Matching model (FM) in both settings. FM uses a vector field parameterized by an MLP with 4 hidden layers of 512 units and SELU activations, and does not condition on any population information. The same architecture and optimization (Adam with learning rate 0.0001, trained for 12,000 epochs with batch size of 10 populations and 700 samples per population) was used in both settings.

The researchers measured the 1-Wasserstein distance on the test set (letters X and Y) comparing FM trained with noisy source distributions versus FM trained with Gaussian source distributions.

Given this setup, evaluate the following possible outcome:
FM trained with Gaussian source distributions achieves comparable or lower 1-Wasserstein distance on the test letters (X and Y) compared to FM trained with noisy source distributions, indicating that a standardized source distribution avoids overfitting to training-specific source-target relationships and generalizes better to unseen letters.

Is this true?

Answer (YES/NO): NO